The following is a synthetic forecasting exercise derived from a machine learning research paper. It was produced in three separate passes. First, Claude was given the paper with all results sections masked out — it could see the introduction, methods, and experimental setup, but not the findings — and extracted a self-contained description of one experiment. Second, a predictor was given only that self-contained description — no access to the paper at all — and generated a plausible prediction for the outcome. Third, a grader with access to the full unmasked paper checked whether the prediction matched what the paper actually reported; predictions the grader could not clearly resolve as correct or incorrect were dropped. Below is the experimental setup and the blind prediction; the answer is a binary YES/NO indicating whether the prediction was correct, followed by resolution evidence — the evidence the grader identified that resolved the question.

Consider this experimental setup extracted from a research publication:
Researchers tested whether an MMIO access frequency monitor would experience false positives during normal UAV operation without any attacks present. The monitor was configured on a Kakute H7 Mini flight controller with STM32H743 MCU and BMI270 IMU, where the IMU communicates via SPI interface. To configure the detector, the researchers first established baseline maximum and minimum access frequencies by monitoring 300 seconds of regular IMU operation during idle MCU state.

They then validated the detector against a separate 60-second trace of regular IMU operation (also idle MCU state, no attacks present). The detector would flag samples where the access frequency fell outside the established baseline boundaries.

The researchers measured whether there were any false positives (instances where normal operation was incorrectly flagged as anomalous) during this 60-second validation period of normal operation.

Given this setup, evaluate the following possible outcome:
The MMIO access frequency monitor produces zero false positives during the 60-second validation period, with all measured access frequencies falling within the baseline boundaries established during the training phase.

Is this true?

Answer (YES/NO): NO